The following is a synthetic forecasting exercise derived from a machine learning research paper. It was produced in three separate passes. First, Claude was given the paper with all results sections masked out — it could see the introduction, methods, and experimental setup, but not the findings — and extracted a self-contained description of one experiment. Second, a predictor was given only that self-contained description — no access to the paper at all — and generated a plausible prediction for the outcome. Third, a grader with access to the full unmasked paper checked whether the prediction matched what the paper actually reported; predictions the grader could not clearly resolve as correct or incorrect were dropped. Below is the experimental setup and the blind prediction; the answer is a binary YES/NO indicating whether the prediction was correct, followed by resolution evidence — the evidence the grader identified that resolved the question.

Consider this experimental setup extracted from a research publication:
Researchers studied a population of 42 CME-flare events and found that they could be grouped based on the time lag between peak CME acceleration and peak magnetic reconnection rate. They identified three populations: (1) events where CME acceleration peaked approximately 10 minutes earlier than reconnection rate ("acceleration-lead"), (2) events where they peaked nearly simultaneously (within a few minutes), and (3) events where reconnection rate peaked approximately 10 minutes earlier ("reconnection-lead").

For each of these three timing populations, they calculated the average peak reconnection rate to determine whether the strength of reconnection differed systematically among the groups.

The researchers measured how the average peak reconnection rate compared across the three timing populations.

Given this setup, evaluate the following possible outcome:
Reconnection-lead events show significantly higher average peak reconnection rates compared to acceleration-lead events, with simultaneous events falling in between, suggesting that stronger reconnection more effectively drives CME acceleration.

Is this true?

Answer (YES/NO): NO